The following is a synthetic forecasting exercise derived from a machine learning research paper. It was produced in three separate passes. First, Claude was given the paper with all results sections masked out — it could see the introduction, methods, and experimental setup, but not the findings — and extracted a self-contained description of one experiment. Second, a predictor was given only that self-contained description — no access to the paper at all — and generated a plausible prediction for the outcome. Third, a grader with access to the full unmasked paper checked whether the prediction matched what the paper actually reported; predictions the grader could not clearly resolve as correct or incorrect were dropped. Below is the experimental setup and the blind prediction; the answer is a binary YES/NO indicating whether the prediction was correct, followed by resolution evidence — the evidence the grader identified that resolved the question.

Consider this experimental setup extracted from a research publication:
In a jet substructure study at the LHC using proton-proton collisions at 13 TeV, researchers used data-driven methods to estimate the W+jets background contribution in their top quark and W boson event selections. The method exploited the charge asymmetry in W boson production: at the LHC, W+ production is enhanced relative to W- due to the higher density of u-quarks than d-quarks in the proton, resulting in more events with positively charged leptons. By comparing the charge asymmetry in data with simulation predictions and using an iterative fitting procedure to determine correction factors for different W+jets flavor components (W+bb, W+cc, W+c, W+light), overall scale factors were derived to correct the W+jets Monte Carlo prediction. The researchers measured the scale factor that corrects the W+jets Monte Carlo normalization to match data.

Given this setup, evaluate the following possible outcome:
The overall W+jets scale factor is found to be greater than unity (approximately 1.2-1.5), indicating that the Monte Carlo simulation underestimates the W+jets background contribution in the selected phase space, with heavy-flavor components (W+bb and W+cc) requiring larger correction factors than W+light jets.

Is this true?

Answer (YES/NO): NO